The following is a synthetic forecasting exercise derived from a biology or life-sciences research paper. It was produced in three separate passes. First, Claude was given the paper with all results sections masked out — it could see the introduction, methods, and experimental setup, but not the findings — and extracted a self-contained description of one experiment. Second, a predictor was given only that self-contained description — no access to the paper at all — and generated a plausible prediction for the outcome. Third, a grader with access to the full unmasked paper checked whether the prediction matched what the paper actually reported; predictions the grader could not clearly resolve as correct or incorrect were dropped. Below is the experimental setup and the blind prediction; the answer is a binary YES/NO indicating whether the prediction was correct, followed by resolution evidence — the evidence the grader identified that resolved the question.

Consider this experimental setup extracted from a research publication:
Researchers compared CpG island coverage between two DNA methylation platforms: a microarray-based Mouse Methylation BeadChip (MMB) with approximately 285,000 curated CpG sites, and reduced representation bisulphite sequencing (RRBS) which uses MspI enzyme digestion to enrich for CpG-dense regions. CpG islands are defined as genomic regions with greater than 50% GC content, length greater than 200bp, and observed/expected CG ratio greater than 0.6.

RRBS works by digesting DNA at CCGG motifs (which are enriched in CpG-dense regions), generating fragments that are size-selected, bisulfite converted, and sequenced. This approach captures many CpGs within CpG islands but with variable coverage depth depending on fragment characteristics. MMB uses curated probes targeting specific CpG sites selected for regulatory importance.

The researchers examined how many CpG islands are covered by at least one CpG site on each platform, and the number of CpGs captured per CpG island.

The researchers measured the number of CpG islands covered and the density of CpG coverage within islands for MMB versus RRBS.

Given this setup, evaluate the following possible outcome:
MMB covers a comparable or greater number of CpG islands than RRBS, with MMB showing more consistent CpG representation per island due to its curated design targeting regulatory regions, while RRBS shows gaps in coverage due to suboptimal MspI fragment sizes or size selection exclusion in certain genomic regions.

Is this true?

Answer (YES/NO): NO